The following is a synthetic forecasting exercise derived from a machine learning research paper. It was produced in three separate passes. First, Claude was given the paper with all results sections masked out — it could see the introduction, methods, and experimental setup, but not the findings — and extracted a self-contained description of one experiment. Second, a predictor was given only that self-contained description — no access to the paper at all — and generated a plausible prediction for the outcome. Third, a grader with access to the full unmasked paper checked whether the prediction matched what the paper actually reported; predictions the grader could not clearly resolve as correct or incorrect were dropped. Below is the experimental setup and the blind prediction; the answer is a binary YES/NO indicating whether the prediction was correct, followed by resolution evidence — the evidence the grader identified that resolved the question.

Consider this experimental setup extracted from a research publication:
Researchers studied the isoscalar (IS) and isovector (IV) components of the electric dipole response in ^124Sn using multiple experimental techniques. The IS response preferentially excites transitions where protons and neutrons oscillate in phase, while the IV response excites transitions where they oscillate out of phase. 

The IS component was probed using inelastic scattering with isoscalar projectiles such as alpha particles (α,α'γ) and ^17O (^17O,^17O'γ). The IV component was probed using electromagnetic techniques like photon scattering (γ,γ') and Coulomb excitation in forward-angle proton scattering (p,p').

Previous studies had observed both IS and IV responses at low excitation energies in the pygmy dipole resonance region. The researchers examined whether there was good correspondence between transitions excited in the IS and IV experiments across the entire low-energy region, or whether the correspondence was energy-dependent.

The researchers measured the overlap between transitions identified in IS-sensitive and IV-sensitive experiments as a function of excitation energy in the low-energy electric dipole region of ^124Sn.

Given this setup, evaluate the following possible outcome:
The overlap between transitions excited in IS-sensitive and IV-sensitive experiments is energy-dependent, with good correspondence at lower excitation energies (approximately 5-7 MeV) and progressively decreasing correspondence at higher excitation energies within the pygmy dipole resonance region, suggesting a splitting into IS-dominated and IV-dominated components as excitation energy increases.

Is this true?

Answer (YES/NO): YES